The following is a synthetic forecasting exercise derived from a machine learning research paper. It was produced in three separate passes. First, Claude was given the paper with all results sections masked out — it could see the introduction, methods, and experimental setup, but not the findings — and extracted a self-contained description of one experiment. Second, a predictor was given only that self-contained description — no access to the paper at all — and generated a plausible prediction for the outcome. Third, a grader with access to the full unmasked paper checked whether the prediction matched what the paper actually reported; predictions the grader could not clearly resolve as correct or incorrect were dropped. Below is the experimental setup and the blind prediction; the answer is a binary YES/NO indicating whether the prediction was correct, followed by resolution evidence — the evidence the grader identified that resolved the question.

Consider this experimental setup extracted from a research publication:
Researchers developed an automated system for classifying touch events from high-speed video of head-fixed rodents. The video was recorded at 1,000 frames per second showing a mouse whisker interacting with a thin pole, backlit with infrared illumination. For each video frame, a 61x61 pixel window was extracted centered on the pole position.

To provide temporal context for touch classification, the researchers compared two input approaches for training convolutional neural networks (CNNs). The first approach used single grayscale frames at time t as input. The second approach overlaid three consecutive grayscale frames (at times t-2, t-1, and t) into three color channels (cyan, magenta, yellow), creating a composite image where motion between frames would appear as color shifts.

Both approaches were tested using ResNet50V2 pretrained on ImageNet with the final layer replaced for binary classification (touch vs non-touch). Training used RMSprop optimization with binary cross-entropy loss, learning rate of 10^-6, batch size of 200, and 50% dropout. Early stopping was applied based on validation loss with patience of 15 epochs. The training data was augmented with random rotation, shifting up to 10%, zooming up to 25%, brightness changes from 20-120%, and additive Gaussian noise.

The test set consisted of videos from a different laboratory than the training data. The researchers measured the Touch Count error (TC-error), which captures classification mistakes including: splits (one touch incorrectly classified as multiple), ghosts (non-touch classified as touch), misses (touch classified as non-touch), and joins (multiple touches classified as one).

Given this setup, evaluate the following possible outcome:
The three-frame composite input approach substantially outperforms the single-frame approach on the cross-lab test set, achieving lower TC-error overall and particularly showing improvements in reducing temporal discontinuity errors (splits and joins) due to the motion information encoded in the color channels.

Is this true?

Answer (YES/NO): NO